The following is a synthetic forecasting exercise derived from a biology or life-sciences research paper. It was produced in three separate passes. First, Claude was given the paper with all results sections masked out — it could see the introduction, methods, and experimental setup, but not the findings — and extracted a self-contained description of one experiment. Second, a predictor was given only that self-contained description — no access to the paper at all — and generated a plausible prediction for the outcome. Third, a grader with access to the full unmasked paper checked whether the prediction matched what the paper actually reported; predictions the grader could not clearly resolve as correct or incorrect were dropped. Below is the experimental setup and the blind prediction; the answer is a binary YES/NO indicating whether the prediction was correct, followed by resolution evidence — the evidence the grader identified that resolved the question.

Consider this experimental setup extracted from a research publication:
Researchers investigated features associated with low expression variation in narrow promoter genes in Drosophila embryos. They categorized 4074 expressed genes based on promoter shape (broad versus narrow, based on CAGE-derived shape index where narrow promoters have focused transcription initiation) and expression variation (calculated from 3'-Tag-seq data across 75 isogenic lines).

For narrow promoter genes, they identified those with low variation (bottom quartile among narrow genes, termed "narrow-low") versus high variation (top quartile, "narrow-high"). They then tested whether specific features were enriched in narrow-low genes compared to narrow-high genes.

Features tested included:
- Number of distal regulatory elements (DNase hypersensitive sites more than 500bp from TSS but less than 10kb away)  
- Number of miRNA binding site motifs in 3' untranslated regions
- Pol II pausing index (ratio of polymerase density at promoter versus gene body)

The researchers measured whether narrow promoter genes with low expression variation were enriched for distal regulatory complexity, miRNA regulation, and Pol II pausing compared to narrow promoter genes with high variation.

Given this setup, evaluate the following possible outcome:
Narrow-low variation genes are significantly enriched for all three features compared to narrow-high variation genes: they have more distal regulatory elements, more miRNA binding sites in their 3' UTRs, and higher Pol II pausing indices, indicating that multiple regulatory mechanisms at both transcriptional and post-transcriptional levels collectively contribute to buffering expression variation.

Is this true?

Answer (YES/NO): YES